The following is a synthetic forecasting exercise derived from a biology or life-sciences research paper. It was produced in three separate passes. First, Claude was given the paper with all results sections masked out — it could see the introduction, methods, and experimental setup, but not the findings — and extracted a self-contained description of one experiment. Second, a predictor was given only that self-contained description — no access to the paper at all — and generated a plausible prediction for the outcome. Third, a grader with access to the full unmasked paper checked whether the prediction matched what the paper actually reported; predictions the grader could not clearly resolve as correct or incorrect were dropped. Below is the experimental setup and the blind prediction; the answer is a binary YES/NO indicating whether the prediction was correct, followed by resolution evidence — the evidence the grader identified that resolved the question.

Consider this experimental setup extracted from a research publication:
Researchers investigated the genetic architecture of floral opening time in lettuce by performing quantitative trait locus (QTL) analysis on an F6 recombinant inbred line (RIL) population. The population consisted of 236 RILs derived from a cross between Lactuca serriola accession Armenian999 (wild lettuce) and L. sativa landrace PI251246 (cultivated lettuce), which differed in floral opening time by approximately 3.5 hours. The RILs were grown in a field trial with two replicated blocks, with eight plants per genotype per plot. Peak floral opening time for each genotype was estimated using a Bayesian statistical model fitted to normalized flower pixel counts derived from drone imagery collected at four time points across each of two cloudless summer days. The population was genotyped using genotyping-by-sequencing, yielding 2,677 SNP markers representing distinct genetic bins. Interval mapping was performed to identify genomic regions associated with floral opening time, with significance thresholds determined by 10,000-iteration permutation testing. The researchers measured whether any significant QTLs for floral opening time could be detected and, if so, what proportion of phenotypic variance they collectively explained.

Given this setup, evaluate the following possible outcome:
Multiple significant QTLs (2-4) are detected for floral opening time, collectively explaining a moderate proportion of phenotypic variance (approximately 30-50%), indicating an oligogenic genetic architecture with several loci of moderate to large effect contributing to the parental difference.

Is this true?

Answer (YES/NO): YES